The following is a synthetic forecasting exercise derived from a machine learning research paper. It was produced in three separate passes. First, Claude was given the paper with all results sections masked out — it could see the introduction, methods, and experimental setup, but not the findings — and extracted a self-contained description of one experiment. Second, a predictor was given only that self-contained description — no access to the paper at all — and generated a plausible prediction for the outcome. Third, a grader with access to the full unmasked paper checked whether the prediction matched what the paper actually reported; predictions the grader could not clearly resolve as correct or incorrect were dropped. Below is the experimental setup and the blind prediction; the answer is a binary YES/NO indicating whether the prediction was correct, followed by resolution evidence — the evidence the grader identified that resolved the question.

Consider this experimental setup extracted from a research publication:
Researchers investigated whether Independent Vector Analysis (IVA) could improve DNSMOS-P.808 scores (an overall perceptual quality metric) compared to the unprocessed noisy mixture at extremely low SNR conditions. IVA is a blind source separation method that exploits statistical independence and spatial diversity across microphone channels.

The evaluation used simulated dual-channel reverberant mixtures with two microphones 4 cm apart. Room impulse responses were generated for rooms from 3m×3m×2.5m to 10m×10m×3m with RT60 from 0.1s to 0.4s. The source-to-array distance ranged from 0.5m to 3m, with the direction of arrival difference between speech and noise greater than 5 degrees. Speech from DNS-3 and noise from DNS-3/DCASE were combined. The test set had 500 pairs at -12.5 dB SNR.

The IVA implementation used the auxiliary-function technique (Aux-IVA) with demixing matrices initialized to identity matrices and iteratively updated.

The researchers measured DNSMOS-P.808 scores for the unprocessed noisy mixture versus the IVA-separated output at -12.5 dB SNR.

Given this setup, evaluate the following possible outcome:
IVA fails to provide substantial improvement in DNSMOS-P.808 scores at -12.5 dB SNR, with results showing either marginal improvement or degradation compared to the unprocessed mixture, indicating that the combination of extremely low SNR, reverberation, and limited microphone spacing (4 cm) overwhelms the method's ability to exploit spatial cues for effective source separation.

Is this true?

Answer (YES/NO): NO